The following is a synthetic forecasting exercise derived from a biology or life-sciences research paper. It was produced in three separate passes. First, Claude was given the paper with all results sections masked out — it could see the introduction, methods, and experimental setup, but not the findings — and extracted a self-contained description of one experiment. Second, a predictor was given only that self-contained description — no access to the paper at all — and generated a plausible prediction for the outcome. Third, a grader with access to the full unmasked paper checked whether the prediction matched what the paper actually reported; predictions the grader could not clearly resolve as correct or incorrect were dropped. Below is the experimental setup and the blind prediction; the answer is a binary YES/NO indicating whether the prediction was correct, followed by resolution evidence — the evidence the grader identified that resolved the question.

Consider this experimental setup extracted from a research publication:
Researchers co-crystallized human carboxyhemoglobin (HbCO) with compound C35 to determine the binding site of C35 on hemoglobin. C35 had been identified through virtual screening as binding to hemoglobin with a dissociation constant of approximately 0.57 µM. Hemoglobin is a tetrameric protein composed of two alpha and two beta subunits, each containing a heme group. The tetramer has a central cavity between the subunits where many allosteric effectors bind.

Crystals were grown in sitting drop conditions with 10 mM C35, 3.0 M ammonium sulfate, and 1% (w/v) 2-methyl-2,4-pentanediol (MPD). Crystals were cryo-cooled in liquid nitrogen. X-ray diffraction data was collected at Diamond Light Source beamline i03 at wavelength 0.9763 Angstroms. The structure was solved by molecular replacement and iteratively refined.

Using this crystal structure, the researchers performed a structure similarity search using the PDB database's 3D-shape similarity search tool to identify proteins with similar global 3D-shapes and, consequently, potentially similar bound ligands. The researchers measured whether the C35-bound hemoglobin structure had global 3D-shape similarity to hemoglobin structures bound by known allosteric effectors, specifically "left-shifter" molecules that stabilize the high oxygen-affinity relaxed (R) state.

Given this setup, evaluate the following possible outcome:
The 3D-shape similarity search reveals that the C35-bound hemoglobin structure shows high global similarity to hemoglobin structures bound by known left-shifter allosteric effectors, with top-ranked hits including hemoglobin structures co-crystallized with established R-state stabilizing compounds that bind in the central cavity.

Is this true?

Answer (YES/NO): YES